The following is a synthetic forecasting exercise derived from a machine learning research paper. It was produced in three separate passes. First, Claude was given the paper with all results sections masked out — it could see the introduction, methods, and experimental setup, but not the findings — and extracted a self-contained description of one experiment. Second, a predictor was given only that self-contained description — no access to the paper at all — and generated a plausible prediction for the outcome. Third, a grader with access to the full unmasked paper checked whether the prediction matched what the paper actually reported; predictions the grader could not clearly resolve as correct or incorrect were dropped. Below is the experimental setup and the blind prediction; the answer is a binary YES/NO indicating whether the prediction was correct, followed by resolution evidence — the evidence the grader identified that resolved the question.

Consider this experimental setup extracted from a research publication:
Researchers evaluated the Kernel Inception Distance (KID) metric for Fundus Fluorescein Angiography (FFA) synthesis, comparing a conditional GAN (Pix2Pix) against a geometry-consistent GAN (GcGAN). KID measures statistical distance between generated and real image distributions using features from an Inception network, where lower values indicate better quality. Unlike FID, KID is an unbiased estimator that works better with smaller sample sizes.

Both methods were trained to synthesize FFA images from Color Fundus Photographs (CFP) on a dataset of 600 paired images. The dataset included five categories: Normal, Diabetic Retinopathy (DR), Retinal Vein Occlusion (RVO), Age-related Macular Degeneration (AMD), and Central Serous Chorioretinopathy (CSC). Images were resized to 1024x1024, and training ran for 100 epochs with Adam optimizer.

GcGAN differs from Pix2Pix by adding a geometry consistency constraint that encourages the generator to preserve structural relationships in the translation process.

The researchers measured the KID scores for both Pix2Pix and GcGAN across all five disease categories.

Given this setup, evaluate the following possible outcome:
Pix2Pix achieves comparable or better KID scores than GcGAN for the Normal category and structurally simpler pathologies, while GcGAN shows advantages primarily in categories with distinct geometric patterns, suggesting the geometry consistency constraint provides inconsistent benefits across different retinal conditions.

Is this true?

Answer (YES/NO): NO